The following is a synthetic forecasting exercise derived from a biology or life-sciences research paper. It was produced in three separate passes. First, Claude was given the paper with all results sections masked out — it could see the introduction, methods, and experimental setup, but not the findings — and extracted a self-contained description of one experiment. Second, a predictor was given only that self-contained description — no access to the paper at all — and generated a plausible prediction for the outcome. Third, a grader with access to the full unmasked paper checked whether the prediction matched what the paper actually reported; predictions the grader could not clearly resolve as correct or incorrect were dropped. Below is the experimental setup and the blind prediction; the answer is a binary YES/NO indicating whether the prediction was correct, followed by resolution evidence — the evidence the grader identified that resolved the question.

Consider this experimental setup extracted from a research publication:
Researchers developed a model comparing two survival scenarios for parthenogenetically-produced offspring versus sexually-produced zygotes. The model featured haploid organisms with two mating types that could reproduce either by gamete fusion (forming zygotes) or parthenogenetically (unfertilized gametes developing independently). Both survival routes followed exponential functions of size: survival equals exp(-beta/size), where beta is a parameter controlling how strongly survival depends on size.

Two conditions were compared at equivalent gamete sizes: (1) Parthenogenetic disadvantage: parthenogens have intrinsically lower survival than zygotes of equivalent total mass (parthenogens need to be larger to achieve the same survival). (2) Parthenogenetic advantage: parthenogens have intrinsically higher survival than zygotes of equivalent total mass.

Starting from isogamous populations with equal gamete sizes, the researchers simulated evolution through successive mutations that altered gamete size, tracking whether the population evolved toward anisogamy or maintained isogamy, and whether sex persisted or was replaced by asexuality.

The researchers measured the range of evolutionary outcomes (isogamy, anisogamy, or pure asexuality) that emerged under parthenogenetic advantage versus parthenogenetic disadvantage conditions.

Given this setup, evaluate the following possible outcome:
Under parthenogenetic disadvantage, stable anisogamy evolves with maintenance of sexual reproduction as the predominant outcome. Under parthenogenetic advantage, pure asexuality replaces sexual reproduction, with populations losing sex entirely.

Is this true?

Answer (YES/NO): NO